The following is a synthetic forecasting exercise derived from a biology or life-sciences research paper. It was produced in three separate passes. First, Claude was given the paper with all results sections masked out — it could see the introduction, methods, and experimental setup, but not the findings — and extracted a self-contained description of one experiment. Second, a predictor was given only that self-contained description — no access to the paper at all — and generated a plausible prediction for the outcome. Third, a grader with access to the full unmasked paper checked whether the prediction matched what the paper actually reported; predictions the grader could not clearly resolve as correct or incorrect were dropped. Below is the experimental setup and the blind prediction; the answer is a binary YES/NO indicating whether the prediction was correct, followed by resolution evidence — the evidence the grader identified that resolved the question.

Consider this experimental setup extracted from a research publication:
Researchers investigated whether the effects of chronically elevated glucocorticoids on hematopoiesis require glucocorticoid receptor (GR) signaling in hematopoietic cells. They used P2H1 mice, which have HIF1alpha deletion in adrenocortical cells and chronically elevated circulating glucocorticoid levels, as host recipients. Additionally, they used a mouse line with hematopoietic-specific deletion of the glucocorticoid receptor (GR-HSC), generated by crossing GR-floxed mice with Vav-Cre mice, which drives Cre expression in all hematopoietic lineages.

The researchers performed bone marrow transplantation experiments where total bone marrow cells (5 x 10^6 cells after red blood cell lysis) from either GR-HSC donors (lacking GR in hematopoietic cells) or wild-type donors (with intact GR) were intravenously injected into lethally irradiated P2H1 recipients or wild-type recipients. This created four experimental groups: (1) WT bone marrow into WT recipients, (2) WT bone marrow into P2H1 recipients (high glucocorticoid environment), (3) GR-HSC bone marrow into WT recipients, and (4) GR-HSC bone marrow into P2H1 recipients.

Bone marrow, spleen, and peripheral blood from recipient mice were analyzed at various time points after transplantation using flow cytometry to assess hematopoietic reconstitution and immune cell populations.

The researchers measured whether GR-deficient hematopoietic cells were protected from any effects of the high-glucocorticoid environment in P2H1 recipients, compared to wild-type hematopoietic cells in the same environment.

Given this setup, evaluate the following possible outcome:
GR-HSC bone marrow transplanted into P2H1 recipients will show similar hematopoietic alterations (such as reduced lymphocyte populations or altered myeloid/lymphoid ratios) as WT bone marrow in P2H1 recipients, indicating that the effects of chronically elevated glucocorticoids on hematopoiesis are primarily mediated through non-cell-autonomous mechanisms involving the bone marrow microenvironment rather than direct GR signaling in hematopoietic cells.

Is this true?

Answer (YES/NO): NO